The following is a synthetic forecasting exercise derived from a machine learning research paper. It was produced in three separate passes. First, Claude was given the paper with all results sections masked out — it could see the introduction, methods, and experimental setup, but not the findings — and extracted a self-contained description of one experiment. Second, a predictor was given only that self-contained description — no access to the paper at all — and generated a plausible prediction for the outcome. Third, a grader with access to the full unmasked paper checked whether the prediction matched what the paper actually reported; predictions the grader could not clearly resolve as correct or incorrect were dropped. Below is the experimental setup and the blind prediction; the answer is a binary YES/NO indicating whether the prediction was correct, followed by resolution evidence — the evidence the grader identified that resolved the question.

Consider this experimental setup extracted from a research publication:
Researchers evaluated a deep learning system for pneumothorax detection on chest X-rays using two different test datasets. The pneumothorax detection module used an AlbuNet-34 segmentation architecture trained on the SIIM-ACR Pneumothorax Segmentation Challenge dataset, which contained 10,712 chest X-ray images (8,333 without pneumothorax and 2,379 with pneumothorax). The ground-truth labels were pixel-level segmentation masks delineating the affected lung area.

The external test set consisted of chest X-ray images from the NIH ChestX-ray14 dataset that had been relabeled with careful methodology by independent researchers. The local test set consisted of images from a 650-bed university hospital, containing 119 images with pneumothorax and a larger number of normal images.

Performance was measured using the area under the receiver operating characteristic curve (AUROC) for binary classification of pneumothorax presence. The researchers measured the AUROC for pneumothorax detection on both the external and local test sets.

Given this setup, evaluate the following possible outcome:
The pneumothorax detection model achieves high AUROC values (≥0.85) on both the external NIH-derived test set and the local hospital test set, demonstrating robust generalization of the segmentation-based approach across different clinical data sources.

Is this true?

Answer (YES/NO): YES